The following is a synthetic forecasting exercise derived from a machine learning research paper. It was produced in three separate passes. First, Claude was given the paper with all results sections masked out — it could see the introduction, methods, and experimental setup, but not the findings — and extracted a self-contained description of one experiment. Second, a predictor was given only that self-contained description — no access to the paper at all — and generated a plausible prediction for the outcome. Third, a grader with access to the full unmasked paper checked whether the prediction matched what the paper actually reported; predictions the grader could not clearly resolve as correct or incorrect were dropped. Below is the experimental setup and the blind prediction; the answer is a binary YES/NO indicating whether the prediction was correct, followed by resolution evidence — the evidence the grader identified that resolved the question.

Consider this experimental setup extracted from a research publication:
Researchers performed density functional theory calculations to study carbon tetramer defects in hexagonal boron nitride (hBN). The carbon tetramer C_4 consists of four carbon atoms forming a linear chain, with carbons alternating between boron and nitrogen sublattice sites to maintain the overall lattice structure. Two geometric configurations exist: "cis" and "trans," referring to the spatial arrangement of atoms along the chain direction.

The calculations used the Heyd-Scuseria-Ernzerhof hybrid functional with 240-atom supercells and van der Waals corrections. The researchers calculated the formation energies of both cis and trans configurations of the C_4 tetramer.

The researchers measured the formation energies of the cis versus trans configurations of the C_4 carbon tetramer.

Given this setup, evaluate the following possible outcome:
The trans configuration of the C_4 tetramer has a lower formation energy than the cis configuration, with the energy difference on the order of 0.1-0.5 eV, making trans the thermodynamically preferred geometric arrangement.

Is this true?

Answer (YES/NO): NO